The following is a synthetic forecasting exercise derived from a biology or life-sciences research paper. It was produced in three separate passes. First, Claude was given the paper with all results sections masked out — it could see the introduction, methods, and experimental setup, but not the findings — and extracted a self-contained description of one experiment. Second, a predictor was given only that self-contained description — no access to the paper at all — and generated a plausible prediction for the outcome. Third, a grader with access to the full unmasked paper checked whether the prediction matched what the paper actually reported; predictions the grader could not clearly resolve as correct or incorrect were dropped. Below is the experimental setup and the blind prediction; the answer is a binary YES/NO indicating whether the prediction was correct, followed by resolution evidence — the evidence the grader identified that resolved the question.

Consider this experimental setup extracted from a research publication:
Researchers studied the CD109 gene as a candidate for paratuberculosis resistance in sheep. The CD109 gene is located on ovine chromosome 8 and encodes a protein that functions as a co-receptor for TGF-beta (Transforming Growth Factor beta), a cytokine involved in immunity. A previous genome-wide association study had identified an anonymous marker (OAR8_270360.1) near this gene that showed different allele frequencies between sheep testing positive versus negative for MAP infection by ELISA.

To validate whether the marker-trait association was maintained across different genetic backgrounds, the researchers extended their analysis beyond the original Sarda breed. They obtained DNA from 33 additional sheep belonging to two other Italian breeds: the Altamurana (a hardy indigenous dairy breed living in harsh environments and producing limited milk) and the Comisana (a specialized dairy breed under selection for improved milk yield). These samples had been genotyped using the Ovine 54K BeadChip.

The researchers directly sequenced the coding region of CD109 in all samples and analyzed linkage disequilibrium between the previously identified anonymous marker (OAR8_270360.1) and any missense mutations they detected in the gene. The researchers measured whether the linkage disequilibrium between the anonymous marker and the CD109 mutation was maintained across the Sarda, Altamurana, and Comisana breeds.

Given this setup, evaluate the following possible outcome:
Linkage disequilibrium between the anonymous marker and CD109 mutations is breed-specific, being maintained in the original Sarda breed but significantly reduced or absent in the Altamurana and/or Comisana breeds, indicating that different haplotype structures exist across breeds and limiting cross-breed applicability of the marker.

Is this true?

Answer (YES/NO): NO